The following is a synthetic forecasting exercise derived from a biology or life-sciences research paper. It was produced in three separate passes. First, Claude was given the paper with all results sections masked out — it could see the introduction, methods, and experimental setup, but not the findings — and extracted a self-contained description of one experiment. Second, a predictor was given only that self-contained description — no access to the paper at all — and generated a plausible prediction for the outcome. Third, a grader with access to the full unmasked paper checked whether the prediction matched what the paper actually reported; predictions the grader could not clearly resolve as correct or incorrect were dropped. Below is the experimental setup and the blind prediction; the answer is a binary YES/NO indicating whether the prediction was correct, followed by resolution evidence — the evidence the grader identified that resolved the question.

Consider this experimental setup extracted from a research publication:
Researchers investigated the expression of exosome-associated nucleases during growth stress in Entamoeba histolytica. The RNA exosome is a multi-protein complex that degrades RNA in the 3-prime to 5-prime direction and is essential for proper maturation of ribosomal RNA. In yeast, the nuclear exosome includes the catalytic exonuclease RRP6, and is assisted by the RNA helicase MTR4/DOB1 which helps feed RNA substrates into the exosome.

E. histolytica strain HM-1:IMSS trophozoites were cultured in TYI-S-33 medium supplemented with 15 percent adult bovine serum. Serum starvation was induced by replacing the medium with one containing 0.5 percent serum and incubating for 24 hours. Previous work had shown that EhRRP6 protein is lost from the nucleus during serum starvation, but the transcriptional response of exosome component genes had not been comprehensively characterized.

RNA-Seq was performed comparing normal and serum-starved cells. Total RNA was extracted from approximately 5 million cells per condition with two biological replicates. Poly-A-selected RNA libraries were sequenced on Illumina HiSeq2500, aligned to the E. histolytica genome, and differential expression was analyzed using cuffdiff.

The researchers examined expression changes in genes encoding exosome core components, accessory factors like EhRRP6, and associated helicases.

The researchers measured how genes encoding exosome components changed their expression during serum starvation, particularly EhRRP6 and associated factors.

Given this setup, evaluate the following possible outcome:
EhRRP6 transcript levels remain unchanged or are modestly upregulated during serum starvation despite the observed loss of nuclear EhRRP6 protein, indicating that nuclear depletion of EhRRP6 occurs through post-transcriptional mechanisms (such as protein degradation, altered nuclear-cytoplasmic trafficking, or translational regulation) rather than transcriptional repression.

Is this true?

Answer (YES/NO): NO